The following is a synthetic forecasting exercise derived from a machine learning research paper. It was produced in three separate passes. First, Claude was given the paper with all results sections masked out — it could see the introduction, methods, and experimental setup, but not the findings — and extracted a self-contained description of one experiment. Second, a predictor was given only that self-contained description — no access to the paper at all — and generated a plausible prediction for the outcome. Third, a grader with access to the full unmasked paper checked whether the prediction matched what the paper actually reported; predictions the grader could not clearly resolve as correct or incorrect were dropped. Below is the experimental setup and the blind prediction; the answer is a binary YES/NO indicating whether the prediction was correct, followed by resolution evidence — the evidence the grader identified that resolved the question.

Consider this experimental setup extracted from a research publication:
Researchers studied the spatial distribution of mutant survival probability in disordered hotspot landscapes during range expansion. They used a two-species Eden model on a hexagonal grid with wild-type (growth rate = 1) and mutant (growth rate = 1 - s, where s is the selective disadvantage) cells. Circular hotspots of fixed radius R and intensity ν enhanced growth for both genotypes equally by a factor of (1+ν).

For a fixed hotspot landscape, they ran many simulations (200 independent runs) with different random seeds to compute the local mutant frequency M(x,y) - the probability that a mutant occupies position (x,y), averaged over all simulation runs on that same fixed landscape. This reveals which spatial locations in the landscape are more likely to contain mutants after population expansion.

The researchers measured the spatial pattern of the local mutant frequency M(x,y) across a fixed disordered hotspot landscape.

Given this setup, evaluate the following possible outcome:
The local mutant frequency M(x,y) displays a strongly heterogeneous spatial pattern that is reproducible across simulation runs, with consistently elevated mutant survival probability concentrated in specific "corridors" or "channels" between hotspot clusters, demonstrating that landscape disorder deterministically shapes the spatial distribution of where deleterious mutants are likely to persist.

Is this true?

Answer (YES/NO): NO